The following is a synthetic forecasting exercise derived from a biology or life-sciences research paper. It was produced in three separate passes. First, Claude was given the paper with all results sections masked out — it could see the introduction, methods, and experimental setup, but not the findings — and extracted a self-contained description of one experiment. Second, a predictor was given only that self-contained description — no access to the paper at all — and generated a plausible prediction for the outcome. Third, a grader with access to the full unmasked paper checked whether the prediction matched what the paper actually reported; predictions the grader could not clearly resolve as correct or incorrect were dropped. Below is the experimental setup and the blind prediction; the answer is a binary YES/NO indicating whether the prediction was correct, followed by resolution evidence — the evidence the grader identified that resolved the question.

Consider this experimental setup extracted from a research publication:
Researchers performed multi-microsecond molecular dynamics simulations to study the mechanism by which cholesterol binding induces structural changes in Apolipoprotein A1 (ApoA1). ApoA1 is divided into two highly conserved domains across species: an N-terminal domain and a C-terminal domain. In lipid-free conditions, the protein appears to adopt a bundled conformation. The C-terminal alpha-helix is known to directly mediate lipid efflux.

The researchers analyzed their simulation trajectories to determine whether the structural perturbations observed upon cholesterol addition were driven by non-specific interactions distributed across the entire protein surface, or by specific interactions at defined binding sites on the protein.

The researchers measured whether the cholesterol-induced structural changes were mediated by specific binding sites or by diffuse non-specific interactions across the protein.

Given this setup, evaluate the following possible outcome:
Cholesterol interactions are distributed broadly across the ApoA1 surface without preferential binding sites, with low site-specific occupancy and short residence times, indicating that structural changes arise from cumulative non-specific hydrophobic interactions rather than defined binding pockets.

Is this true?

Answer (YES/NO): NO